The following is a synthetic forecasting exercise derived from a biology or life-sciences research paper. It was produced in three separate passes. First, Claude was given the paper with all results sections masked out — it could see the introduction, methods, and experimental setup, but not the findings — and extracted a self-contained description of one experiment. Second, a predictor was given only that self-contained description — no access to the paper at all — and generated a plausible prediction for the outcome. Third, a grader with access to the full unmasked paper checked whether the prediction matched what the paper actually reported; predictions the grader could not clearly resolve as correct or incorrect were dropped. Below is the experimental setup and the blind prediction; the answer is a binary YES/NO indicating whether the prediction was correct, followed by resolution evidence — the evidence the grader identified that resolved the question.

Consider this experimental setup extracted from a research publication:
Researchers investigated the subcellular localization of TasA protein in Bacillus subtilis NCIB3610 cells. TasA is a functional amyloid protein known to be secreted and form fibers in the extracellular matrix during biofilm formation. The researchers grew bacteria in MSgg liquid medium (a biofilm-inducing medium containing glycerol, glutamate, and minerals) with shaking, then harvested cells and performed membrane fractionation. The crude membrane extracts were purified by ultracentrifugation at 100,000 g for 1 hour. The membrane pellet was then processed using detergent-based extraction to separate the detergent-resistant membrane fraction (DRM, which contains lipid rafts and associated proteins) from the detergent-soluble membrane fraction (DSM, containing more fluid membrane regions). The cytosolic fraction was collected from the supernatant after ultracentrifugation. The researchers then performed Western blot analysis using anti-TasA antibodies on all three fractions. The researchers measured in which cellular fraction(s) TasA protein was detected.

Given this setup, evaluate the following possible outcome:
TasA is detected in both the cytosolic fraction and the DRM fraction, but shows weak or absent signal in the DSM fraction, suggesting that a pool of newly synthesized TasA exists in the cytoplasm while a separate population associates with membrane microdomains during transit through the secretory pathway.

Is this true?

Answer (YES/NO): YES